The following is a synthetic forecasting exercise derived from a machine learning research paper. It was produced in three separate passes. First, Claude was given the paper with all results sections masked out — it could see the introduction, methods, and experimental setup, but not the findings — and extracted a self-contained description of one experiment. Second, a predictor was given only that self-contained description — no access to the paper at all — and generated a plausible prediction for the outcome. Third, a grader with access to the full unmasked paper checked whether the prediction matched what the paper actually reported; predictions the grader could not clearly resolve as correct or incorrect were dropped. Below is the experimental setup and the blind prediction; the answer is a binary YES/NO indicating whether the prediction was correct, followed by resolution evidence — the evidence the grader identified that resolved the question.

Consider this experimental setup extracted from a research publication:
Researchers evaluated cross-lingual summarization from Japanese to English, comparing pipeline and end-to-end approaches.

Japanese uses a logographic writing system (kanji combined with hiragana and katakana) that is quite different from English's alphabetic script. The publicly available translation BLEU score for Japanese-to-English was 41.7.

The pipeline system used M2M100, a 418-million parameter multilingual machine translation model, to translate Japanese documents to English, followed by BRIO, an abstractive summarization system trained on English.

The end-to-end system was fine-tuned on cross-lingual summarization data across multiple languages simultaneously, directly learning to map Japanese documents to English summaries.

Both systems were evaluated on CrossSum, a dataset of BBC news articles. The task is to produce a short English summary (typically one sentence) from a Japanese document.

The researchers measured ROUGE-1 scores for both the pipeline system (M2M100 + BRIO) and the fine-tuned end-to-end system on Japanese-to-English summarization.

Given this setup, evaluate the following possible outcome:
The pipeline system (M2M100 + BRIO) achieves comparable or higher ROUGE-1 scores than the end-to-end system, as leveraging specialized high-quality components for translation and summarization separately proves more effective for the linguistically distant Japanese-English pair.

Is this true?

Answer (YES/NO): YES